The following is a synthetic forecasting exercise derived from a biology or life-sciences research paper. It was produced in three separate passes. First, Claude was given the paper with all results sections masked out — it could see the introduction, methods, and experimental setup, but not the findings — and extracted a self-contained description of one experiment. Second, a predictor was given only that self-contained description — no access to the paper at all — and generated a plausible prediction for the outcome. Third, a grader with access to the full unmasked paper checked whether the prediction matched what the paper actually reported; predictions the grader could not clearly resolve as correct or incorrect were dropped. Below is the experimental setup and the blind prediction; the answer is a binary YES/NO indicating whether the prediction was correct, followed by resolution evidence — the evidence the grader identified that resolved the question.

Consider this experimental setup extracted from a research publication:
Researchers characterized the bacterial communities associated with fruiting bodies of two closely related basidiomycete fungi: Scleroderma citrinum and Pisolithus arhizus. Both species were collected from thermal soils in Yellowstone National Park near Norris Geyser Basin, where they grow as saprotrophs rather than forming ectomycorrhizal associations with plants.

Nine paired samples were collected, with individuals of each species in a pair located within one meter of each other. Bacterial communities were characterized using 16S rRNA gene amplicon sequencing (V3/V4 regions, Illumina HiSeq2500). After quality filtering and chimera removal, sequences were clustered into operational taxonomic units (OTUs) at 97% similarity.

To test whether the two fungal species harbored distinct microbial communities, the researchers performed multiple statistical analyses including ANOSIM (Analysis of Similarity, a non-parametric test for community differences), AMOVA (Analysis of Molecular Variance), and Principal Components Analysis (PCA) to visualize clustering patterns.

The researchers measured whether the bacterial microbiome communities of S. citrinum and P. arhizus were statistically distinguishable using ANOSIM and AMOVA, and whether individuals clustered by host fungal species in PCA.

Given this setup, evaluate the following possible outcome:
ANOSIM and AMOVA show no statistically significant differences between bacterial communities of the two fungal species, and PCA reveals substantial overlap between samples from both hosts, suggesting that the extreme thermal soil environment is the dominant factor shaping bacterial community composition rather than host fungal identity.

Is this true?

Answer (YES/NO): NO